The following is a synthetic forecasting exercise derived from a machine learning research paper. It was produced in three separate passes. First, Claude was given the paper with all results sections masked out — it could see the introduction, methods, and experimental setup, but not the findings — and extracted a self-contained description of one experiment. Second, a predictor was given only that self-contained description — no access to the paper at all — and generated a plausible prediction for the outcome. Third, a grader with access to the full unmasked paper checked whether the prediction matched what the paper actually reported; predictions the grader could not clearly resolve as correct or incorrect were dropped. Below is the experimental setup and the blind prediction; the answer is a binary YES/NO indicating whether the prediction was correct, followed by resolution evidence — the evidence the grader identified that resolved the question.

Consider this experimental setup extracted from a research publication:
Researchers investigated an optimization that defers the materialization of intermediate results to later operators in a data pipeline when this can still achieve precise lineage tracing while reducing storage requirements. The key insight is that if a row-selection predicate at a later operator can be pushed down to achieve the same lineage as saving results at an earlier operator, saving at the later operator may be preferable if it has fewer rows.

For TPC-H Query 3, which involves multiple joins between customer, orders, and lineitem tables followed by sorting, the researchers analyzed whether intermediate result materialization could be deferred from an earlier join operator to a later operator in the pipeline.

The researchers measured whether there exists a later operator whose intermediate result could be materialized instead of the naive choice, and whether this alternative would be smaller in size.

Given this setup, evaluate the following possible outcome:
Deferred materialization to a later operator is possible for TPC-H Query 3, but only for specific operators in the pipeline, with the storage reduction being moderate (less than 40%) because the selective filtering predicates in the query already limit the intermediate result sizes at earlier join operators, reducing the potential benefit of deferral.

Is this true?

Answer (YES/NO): NO